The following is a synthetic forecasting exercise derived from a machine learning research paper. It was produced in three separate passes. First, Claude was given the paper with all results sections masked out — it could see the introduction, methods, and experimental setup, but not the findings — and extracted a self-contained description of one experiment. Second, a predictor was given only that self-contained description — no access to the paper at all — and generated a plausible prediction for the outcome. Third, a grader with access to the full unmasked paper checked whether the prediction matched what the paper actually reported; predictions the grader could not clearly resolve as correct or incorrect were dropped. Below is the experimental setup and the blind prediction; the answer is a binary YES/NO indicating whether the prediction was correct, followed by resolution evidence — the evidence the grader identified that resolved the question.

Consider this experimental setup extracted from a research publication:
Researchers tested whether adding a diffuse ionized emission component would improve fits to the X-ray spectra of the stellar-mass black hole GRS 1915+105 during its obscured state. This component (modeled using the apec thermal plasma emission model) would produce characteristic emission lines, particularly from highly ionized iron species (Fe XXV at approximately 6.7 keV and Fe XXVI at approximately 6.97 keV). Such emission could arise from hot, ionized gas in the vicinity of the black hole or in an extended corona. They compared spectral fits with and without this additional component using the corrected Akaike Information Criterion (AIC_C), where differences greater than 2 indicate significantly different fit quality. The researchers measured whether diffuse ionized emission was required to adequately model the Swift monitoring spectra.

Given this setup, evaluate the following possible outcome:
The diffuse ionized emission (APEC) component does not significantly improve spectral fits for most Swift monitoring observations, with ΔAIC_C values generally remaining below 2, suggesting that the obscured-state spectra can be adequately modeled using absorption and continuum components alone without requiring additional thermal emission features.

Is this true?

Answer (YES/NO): NO